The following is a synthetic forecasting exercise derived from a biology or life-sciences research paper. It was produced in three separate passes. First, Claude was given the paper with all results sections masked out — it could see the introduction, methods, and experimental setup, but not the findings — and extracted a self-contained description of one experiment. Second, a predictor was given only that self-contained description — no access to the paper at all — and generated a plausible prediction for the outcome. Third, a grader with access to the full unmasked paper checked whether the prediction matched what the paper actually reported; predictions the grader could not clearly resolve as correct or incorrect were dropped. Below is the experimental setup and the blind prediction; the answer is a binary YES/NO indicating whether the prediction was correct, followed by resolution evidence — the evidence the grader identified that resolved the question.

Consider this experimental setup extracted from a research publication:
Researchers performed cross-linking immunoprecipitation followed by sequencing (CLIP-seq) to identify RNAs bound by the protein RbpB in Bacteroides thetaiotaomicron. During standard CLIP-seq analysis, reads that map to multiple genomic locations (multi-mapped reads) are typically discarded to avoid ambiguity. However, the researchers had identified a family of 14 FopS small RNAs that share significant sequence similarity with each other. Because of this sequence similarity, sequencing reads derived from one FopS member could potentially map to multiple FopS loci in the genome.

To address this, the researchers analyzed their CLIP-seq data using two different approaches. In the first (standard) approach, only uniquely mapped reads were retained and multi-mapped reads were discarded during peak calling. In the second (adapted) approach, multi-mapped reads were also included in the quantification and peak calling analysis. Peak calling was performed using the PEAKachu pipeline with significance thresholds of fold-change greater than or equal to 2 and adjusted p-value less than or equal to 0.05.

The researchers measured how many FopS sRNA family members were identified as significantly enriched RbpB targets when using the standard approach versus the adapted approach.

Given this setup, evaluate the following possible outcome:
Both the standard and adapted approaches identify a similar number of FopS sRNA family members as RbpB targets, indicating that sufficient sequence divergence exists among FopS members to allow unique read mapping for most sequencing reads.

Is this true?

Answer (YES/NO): NO